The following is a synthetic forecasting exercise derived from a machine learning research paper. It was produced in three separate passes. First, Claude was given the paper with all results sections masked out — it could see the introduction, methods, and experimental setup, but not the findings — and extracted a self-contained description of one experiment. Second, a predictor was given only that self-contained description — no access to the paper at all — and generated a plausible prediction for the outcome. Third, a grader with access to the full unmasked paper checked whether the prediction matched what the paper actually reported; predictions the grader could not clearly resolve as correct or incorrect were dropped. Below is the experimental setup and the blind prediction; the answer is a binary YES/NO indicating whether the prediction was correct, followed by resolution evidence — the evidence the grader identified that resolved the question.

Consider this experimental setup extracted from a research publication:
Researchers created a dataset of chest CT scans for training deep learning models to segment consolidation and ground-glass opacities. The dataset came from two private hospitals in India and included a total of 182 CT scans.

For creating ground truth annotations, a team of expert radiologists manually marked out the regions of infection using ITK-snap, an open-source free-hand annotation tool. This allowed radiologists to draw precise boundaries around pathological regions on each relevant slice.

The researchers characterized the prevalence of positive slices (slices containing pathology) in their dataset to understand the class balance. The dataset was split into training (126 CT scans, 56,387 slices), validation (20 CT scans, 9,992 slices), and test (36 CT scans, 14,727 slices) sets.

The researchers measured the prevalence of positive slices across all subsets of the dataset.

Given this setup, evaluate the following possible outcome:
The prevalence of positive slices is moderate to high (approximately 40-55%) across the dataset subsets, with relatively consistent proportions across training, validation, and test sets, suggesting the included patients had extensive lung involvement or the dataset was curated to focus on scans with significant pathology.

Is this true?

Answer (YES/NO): NO